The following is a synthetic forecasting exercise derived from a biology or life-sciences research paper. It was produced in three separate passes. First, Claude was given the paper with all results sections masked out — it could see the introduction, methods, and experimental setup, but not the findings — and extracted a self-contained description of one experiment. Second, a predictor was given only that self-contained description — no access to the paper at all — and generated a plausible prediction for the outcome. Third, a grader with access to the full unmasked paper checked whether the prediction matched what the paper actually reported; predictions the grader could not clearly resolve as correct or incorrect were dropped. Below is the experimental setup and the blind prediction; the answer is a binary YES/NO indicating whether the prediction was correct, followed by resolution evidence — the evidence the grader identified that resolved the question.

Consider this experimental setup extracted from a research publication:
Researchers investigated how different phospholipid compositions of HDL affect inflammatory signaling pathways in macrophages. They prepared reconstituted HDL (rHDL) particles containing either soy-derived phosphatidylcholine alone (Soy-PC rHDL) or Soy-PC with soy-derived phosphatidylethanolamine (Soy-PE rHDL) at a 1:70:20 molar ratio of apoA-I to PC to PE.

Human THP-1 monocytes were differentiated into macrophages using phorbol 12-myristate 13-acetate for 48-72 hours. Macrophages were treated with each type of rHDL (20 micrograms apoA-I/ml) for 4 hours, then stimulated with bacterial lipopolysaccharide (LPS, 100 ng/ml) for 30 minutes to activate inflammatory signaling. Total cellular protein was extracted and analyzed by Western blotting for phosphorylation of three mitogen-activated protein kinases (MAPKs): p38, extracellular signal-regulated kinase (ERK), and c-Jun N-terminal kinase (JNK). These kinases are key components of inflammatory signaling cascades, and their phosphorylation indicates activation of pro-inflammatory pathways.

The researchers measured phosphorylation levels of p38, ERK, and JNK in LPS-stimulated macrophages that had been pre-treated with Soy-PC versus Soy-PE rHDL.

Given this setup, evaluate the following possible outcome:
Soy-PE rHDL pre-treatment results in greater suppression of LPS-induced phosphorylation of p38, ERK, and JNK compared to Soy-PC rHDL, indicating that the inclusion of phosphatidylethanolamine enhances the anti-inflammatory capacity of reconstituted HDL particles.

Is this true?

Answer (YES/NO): NO